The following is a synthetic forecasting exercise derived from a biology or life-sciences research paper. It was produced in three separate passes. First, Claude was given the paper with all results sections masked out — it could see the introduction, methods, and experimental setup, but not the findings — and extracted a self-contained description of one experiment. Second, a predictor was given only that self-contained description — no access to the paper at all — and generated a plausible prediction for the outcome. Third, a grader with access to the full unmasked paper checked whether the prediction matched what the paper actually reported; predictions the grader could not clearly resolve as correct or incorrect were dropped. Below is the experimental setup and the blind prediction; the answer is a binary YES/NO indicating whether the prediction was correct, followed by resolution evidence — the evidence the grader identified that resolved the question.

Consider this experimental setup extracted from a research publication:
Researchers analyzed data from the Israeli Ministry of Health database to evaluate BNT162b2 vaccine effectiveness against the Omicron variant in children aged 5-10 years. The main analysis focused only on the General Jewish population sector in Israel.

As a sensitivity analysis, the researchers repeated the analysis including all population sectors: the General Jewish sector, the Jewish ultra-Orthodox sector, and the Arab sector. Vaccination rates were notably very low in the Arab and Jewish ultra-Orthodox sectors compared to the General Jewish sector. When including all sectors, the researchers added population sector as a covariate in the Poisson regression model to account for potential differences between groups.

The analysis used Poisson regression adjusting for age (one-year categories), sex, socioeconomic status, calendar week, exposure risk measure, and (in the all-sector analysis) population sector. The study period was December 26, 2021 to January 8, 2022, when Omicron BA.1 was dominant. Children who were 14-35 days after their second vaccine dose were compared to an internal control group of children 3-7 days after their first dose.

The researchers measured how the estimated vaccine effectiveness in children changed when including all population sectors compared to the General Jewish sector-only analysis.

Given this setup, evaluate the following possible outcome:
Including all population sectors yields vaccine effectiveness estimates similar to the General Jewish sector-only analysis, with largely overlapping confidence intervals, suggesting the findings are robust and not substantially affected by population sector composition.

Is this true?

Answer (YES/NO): YES